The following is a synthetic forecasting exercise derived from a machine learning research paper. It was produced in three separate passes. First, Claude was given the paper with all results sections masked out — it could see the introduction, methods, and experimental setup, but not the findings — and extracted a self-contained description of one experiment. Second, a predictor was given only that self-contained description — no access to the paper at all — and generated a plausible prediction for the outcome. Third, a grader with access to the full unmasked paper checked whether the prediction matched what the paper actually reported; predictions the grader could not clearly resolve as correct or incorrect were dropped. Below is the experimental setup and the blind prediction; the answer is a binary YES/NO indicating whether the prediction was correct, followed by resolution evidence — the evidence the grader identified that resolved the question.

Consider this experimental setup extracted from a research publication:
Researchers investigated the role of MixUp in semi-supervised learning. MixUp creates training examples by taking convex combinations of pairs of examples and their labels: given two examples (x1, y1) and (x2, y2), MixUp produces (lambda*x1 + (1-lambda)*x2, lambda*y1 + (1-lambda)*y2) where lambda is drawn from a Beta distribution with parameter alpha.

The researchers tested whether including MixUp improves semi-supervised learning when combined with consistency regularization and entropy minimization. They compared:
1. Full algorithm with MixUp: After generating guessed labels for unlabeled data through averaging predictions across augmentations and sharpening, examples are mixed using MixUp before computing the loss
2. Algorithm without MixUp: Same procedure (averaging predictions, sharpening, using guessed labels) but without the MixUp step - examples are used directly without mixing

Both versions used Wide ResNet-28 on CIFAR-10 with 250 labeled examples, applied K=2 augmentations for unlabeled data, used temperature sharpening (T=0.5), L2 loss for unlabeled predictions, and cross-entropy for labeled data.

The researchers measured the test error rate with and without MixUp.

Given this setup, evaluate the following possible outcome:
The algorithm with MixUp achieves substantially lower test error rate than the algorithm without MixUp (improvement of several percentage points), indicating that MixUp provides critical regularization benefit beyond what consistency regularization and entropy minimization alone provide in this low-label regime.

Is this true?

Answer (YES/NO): YES